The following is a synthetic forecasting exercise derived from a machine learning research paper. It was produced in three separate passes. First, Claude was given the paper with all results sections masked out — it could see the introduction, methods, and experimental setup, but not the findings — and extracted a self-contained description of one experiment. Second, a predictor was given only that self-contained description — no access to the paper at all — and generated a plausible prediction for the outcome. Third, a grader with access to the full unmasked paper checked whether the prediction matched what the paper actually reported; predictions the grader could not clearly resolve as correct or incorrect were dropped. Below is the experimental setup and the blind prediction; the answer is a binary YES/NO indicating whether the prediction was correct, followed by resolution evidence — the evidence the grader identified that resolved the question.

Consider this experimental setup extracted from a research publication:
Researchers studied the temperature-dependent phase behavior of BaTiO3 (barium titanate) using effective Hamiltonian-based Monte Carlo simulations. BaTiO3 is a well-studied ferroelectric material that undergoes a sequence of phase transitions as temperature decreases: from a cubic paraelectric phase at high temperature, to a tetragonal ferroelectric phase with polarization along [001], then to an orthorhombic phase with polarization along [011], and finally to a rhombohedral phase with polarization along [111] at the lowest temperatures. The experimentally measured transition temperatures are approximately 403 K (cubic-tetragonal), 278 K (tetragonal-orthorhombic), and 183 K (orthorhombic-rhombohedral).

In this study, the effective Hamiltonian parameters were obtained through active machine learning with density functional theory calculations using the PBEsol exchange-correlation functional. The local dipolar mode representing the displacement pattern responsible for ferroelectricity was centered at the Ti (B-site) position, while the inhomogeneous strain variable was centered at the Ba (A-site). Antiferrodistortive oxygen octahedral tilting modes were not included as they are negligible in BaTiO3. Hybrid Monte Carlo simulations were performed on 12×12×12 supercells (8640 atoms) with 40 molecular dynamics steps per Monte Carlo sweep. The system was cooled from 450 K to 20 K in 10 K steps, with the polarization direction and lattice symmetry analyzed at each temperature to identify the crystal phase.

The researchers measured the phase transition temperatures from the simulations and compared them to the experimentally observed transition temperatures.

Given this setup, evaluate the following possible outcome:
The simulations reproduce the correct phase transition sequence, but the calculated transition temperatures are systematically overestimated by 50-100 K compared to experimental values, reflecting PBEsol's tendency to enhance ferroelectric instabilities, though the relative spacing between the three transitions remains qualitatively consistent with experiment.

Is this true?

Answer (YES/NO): NO